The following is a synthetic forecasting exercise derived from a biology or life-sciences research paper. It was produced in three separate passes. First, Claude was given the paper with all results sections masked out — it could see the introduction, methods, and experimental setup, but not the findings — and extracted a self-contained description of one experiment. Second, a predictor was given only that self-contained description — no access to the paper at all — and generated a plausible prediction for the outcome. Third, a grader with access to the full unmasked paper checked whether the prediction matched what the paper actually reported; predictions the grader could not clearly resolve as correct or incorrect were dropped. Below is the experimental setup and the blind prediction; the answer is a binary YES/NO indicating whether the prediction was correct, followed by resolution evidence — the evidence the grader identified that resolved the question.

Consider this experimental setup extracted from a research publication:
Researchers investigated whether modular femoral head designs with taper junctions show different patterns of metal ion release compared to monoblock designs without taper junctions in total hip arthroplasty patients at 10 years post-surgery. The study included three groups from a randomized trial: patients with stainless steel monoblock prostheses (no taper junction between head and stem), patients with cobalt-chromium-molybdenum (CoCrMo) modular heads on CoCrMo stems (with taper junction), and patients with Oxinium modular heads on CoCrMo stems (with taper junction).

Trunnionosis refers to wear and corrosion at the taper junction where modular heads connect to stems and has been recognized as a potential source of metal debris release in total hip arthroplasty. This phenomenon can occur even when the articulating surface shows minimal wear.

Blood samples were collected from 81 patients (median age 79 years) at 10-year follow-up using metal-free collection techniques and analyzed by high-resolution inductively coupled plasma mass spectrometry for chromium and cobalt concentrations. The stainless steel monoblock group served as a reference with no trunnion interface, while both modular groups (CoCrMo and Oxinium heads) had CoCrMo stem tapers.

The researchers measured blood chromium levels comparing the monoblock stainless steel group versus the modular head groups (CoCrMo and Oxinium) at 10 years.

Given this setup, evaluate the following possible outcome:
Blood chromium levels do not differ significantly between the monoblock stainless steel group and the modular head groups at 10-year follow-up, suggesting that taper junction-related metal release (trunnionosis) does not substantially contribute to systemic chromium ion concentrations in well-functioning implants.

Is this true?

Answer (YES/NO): YES